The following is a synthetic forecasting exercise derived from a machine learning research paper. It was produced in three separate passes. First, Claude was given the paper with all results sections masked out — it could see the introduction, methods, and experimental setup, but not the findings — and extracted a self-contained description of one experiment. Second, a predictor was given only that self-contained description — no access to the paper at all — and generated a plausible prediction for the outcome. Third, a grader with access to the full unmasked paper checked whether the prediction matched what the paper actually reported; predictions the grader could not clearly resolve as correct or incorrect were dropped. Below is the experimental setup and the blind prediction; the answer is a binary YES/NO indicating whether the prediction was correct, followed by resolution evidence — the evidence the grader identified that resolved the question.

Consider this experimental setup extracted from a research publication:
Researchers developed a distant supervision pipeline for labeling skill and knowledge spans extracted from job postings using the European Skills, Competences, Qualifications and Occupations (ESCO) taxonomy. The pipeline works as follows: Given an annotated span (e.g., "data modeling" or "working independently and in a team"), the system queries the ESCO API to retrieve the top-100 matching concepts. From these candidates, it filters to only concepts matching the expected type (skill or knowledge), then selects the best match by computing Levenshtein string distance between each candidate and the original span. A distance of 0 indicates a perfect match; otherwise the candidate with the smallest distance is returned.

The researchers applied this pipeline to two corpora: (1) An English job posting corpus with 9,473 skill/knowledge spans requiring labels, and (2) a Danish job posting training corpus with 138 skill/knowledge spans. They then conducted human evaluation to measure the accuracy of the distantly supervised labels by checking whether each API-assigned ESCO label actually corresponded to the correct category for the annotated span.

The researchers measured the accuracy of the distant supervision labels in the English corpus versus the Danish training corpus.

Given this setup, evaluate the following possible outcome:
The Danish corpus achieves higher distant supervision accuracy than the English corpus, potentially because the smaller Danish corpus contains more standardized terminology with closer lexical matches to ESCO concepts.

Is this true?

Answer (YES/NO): YES